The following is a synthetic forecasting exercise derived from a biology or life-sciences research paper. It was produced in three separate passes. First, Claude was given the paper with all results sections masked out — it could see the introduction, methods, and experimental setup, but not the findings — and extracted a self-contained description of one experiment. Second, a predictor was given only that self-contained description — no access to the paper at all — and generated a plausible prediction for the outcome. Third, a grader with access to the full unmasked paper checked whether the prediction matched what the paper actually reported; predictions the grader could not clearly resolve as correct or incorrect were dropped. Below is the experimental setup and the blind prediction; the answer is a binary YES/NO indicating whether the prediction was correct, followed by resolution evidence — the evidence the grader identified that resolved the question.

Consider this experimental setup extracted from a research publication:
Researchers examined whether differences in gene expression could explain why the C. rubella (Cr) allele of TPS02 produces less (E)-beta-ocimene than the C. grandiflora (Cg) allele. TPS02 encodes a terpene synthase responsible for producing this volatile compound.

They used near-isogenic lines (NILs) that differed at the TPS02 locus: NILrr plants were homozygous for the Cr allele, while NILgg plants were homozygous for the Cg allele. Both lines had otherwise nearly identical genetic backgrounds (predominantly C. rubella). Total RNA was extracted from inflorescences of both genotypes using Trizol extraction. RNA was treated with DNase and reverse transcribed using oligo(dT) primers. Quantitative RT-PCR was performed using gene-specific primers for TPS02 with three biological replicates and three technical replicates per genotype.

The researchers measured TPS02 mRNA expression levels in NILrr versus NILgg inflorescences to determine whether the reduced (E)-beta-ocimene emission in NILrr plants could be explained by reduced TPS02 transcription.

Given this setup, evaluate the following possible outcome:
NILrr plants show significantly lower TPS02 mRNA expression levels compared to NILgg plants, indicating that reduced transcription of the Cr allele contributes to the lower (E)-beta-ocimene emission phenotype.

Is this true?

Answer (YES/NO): NO